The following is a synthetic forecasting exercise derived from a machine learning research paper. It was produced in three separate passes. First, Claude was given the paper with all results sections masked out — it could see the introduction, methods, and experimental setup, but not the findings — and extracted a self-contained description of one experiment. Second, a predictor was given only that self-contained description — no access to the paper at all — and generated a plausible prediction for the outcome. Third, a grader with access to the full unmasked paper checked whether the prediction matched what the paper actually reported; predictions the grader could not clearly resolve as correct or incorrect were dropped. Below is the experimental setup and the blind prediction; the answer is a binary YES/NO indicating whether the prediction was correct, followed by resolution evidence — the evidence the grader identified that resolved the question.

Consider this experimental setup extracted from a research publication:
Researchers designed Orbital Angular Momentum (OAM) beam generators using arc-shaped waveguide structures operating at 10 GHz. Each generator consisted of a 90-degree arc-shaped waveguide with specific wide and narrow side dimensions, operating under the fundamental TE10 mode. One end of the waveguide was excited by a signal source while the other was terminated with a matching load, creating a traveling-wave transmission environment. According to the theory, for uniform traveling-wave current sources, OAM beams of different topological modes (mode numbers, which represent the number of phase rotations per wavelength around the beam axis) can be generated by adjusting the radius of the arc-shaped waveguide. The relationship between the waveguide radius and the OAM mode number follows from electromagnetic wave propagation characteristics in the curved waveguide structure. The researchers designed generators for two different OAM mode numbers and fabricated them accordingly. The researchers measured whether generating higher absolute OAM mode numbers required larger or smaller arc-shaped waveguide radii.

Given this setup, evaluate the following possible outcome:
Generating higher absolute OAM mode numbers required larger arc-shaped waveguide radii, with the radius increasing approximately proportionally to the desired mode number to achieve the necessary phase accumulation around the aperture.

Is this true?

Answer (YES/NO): YES